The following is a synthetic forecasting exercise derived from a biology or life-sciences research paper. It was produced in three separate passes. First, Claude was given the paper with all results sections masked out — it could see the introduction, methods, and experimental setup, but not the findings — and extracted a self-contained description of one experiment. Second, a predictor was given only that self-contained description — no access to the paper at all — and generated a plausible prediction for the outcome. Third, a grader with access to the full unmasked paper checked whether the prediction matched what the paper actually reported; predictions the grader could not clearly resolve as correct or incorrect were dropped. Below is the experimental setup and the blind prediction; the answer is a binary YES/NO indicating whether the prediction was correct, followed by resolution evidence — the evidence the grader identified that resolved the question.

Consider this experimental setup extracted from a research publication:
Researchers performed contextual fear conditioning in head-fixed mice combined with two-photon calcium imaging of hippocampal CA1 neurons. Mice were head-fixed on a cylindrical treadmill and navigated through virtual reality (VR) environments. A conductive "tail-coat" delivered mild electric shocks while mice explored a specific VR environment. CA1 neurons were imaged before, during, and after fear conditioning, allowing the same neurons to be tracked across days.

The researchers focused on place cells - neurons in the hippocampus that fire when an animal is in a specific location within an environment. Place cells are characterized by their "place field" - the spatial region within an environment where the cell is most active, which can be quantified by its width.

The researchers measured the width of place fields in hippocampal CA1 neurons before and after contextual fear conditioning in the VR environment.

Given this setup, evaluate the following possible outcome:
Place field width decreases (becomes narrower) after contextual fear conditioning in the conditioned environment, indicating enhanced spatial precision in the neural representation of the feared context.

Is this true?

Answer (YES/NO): YES